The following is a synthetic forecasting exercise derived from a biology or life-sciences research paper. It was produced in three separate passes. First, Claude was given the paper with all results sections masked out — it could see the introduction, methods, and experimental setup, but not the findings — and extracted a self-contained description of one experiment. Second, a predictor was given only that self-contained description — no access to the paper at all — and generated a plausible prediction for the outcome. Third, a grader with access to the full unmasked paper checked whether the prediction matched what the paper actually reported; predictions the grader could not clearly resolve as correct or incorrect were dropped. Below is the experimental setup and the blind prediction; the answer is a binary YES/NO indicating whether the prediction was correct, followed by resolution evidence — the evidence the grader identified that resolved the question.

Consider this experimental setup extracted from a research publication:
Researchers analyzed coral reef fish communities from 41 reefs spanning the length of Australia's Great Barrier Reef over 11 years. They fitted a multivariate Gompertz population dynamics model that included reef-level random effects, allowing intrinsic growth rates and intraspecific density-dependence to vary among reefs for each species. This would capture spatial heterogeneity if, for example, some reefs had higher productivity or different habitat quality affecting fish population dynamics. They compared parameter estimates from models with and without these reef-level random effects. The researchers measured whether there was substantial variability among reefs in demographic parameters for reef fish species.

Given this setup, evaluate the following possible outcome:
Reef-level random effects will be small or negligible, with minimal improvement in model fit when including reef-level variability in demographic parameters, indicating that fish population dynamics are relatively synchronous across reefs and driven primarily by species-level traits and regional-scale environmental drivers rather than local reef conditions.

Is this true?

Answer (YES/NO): YES